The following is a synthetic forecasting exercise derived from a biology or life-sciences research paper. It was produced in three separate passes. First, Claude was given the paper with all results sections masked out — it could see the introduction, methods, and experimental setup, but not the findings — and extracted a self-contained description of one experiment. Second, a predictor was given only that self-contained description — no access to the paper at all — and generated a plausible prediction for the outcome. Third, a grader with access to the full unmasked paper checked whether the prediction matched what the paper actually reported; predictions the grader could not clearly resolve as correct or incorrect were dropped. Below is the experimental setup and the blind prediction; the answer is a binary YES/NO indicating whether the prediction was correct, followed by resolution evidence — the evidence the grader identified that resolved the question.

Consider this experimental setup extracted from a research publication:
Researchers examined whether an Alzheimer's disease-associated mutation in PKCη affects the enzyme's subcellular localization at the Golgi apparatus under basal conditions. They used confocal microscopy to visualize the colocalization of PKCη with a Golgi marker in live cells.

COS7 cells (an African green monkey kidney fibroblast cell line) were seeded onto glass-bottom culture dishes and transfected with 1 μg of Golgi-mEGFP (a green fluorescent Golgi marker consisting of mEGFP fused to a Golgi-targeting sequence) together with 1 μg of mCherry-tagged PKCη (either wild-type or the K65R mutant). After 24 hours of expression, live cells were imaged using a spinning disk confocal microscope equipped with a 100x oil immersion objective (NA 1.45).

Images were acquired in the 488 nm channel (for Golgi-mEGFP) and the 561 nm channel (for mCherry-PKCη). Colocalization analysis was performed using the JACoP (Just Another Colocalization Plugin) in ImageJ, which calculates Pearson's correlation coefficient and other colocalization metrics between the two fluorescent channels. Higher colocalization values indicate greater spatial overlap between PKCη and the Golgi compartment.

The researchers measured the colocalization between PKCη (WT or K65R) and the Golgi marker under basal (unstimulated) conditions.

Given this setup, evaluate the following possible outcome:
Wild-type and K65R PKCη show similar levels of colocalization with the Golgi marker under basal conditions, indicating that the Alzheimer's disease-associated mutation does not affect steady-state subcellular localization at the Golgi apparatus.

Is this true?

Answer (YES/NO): NO